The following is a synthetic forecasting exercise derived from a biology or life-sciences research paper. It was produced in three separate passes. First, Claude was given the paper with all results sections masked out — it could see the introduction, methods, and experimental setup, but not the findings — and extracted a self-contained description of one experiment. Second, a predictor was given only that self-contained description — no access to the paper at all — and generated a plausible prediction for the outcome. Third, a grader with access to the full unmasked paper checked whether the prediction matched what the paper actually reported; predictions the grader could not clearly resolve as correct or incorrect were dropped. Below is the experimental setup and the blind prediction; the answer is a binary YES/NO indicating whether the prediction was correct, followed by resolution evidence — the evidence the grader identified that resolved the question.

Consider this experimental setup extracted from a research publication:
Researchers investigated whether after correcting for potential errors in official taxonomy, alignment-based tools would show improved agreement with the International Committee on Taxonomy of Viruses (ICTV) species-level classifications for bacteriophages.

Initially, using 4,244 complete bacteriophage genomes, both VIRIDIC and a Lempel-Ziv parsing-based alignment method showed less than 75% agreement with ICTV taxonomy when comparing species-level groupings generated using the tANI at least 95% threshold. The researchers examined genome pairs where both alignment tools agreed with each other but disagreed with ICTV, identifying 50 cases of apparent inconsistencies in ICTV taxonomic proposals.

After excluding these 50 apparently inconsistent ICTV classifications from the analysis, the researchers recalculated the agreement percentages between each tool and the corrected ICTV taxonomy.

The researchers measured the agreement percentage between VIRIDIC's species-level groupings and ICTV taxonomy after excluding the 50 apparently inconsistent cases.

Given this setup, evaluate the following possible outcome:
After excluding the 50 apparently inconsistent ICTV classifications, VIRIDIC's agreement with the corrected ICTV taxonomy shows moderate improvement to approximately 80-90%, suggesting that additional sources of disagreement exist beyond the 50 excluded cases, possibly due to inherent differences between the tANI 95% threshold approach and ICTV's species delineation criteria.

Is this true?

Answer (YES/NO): YES